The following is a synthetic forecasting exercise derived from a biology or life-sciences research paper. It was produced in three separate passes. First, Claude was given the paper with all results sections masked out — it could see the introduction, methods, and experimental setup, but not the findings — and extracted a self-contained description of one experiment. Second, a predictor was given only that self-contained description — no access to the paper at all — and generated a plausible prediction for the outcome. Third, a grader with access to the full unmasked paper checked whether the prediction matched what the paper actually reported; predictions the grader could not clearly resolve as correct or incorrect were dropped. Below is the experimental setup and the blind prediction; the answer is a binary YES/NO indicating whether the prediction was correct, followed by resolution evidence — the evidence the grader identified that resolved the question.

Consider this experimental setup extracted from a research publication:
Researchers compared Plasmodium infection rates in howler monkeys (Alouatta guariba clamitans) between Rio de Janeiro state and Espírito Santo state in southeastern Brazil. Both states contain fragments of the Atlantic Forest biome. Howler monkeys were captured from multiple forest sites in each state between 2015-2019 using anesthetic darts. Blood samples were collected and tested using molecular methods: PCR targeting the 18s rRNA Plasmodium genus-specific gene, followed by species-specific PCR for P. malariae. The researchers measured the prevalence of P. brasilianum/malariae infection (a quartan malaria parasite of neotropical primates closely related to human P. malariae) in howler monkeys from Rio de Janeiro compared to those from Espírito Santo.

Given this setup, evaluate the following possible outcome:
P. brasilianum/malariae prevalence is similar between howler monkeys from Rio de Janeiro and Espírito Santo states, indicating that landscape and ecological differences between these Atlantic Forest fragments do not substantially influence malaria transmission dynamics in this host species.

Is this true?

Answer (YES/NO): NO